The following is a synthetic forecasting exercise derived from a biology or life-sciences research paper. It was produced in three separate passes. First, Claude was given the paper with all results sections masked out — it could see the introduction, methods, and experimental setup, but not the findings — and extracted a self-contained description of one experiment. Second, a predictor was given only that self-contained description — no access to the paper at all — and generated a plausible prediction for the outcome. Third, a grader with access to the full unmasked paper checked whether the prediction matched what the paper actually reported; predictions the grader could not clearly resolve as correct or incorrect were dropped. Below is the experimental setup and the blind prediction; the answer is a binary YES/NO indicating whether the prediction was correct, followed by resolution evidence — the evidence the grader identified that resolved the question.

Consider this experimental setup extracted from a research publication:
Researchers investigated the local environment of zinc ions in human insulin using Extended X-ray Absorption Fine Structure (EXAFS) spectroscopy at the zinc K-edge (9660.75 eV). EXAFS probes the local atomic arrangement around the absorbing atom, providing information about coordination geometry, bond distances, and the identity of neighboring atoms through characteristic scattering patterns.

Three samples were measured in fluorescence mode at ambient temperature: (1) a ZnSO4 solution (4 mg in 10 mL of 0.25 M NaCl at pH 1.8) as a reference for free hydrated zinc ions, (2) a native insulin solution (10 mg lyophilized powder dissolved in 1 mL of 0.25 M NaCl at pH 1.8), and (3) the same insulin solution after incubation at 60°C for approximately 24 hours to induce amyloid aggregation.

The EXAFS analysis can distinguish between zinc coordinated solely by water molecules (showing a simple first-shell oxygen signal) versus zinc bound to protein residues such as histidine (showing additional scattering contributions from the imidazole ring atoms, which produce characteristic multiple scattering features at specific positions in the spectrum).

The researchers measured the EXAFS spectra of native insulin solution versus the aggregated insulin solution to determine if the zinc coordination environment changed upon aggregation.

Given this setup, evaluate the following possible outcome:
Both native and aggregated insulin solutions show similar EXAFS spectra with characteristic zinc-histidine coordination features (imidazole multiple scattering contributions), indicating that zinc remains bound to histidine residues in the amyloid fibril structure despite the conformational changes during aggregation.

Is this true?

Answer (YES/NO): NO